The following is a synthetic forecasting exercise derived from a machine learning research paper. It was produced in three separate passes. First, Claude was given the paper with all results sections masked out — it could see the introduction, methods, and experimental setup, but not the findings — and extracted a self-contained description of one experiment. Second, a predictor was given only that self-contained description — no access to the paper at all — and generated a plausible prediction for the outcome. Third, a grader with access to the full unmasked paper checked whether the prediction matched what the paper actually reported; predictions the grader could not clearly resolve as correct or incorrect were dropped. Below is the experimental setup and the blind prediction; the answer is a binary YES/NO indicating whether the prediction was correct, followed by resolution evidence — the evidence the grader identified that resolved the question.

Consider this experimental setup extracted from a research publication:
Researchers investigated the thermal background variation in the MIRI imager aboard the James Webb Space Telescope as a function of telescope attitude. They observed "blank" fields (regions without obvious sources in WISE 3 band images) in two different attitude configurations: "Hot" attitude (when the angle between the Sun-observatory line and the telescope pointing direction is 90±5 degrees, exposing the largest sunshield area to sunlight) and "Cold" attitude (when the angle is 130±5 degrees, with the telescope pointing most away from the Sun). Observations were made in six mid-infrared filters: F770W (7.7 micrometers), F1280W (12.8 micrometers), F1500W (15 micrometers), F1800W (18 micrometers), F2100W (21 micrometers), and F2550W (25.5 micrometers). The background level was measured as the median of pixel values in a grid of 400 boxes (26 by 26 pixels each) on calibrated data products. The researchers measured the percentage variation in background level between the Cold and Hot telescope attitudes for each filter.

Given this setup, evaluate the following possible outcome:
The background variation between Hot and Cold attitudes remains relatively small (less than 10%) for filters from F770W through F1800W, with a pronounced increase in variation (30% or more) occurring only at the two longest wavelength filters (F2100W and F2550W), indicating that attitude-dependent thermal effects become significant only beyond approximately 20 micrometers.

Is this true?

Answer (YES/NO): NO